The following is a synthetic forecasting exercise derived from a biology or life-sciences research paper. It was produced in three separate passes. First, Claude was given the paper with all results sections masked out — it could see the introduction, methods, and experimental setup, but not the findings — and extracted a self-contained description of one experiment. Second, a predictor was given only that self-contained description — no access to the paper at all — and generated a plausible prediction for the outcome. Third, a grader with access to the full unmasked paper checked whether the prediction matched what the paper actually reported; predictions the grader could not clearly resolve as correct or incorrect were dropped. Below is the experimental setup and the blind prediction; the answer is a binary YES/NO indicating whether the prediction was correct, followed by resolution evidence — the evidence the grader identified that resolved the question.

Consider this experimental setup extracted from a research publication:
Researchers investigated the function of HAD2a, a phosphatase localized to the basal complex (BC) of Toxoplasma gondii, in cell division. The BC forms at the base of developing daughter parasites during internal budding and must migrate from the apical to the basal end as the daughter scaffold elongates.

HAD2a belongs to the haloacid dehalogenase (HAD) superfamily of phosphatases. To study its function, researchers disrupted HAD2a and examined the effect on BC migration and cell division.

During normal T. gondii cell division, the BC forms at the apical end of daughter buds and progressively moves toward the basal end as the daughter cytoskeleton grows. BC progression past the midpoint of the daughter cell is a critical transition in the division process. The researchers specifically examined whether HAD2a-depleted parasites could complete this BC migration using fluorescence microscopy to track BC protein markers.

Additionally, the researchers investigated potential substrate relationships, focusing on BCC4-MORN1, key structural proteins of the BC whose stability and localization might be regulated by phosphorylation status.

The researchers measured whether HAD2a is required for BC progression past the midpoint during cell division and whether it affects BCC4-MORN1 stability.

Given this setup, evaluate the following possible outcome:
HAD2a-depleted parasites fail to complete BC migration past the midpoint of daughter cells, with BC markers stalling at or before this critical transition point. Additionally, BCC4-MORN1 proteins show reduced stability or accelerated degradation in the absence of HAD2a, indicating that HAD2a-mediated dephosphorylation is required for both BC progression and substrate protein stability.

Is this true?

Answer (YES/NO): YES